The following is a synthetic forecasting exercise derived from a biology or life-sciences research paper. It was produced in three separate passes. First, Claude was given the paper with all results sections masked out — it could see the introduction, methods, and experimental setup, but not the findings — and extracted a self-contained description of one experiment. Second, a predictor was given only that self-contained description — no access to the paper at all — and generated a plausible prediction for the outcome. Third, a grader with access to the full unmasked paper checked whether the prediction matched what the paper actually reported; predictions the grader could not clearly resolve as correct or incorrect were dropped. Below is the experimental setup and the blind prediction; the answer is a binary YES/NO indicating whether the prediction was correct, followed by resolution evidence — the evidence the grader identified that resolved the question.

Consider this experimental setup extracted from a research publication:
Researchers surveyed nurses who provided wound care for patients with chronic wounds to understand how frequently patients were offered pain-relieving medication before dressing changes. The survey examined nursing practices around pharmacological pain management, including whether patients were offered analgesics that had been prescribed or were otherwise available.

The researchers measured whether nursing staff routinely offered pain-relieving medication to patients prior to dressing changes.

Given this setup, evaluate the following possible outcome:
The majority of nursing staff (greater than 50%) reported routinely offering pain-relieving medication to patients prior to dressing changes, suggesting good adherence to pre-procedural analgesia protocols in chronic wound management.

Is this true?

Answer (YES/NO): NO